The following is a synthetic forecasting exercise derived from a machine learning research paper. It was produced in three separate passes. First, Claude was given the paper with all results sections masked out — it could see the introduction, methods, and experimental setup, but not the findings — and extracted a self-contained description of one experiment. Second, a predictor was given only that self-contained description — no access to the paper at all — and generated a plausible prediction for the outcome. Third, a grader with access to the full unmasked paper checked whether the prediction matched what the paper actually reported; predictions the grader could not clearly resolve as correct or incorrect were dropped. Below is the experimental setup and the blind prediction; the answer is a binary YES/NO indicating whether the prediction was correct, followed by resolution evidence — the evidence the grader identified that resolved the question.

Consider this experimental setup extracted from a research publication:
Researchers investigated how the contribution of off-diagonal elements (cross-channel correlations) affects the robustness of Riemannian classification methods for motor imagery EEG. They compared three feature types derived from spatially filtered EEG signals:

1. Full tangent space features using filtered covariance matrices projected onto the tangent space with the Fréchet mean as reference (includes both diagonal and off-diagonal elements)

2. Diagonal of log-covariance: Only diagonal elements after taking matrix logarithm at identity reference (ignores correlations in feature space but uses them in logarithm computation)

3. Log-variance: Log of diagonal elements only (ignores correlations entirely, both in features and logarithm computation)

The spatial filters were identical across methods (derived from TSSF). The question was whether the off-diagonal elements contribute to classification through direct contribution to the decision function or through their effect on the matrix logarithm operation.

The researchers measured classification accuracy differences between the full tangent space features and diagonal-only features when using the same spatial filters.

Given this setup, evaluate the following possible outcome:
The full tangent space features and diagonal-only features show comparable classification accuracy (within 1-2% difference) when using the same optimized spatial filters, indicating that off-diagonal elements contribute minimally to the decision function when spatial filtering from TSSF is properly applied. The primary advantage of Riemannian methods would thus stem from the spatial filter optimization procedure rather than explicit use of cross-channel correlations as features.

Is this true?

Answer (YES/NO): NO